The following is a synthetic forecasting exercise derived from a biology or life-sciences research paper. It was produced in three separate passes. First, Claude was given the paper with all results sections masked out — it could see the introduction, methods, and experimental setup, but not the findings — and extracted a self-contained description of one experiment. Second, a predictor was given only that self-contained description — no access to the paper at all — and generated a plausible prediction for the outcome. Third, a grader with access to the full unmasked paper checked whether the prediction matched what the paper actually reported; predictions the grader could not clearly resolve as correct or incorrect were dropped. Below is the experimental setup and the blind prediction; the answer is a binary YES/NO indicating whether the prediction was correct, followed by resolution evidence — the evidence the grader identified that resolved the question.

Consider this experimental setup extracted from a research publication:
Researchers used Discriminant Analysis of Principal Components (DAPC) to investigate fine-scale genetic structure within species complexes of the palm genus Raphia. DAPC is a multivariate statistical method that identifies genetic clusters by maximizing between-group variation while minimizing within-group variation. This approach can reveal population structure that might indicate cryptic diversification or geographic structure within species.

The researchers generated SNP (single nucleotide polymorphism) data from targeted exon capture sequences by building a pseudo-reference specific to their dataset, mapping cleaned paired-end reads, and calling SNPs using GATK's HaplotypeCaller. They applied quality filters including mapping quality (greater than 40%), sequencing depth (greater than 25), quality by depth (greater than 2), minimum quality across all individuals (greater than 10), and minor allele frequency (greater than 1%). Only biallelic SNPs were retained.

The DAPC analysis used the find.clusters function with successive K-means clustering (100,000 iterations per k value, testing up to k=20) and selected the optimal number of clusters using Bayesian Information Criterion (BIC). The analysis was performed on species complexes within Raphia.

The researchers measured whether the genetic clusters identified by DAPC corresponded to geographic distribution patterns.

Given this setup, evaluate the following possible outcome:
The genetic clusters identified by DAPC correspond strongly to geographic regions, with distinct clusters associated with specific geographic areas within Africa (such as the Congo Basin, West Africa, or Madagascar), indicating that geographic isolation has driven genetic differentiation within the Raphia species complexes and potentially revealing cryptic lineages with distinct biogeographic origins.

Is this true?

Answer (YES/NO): YES